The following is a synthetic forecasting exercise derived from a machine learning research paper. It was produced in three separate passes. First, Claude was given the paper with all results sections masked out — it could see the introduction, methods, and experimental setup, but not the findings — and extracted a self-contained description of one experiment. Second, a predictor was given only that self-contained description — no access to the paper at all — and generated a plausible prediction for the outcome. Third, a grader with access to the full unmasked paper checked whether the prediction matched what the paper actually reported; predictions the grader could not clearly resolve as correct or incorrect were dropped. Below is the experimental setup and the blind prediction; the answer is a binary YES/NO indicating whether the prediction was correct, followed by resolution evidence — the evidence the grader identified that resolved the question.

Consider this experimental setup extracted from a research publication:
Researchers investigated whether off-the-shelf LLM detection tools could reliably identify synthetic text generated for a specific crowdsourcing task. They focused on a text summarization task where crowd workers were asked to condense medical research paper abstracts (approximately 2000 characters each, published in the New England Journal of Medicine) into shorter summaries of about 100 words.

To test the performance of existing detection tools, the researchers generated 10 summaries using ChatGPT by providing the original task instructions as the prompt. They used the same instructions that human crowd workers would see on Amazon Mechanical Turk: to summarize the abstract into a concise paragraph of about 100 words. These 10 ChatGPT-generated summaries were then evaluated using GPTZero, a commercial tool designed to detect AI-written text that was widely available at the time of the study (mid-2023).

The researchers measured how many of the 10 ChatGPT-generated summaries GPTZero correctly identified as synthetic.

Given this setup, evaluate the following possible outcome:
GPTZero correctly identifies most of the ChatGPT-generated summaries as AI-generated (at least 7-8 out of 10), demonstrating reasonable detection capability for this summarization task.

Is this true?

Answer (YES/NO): NO